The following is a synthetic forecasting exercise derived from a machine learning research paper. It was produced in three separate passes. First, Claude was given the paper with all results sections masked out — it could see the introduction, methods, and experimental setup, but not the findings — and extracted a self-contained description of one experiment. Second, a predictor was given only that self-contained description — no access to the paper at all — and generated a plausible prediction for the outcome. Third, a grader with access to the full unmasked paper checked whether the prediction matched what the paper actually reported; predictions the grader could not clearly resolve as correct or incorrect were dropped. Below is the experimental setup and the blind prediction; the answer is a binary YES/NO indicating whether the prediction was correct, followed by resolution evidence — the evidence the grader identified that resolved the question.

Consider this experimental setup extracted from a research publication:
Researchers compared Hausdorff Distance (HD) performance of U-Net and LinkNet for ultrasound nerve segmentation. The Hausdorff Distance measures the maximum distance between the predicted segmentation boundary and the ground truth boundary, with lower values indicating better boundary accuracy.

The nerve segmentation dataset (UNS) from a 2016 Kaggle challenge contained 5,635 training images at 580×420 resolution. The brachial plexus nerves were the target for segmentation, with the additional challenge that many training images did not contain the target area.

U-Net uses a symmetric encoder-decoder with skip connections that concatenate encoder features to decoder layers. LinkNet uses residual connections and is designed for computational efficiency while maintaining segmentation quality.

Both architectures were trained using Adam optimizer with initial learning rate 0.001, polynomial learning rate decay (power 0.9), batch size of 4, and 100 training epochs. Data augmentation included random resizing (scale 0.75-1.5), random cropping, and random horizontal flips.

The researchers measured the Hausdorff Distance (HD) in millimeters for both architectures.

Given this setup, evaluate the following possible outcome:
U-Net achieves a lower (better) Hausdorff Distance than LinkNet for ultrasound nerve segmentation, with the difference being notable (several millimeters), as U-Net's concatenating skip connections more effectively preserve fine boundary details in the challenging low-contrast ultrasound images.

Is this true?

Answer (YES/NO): NO